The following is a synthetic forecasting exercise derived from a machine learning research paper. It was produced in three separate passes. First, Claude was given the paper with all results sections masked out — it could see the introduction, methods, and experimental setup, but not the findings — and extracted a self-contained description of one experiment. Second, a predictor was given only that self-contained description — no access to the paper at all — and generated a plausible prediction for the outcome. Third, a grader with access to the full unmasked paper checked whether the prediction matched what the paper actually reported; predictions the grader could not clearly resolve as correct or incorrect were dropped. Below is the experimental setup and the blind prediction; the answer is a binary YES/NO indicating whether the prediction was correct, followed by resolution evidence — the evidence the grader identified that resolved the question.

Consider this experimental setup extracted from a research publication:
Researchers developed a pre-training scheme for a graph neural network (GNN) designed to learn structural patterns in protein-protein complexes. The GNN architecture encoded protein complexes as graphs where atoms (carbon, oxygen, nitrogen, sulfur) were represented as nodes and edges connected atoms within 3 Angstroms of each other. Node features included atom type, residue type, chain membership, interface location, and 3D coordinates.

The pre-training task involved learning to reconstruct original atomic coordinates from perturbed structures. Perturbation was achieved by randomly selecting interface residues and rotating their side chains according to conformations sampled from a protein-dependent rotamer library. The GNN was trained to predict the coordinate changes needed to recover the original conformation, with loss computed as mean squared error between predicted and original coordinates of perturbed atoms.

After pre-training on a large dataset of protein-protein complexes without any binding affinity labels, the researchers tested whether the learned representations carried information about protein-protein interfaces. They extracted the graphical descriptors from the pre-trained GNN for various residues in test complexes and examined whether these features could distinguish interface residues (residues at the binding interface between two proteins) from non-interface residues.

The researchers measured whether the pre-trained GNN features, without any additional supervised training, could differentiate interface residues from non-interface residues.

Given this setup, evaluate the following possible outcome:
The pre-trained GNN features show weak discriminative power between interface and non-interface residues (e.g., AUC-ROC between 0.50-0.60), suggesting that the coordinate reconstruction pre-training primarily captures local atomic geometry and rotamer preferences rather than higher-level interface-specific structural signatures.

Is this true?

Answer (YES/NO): NO